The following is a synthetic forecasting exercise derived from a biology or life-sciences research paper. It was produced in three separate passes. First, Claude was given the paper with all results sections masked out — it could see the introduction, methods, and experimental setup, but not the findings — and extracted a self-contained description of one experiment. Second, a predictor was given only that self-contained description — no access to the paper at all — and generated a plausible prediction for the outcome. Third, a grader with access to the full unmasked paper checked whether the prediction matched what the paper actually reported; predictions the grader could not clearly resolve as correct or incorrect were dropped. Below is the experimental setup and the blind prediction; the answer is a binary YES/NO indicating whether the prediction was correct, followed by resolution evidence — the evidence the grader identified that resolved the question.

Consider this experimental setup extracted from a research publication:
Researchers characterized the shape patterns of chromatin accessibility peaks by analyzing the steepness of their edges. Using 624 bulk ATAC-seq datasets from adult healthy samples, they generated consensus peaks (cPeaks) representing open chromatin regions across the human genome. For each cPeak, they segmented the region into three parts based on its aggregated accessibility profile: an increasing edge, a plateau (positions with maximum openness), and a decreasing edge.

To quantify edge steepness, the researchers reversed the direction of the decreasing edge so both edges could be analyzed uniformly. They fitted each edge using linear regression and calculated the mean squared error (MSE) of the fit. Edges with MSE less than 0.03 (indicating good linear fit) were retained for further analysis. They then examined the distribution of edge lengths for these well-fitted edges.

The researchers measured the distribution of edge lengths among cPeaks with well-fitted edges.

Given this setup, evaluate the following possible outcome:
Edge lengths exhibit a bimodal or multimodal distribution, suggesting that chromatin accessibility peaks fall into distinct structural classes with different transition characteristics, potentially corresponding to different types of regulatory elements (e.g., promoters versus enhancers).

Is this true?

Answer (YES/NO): YES